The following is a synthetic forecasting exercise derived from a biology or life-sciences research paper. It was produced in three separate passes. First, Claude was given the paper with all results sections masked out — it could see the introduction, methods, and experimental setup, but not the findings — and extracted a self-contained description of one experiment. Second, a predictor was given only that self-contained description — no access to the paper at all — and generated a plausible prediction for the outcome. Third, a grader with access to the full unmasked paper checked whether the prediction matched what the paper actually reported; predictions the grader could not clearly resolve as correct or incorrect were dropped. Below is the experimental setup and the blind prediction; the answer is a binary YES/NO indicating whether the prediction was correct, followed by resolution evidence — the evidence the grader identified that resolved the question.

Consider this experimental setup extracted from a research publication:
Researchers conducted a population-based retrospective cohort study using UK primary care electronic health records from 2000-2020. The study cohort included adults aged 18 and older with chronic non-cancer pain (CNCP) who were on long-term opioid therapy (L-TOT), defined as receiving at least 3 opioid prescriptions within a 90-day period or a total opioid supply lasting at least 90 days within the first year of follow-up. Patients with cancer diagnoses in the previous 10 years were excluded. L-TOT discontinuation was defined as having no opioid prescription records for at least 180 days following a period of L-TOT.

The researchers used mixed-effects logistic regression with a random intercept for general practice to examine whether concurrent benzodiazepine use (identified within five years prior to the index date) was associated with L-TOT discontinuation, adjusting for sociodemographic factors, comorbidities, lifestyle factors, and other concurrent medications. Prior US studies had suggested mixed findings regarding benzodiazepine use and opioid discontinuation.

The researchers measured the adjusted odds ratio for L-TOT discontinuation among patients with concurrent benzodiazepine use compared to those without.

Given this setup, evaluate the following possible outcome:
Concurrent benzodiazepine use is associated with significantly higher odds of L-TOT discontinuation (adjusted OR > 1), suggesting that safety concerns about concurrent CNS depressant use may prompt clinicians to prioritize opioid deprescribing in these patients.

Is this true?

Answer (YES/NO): YES